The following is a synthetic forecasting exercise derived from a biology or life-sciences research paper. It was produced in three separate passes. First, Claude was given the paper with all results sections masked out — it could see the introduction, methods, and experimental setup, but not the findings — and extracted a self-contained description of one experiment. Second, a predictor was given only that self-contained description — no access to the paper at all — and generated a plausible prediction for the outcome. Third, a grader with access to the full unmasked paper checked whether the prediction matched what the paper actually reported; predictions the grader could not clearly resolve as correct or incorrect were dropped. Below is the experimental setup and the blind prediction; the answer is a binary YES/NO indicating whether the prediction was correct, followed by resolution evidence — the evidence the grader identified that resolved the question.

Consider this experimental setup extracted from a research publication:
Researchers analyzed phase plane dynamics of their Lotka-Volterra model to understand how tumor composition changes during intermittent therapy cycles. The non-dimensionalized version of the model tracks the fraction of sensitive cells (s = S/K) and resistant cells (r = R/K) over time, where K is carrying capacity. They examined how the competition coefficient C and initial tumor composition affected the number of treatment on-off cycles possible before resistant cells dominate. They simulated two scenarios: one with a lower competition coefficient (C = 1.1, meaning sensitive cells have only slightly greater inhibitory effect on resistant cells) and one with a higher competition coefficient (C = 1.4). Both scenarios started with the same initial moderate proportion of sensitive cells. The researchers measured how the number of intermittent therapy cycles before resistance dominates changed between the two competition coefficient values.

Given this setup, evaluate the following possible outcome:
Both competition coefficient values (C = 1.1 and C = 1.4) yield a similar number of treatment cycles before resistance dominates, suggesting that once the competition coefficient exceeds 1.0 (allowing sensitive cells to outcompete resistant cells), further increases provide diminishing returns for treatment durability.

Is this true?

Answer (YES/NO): NO